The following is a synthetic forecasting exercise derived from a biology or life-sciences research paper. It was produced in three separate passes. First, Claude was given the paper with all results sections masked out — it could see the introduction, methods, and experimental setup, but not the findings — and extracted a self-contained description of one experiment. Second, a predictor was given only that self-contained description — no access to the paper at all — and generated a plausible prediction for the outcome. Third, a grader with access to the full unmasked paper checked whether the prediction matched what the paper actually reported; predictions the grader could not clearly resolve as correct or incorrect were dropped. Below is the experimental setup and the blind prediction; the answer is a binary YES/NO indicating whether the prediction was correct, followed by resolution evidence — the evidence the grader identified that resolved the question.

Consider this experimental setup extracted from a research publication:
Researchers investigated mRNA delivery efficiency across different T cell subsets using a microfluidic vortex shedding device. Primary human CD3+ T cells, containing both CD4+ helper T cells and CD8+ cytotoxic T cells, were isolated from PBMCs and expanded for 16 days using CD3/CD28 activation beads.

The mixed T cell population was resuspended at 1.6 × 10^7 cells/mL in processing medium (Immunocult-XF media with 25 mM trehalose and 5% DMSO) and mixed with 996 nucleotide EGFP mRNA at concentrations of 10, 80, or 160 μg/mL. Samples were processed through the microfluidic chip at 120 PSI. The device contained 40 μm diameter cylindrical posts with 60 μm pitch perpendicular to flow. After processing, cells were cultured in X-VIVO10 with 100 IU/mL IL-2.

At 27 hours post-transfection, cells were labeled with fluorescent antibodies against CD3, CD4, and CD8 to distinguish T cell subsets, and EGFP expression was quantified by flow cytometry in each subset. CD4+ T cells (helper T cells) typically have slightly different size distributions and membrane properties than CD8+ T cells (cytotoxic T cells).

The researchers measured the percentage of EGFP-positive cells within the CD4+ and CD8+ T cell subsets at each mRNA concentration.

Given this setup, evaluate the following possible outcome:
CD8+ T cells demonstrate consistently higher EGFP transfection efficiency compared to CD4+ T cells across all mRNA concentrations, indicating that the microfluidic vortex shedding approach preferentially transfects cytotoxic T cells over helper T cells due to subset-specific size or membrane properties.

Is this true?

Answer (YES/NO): NO